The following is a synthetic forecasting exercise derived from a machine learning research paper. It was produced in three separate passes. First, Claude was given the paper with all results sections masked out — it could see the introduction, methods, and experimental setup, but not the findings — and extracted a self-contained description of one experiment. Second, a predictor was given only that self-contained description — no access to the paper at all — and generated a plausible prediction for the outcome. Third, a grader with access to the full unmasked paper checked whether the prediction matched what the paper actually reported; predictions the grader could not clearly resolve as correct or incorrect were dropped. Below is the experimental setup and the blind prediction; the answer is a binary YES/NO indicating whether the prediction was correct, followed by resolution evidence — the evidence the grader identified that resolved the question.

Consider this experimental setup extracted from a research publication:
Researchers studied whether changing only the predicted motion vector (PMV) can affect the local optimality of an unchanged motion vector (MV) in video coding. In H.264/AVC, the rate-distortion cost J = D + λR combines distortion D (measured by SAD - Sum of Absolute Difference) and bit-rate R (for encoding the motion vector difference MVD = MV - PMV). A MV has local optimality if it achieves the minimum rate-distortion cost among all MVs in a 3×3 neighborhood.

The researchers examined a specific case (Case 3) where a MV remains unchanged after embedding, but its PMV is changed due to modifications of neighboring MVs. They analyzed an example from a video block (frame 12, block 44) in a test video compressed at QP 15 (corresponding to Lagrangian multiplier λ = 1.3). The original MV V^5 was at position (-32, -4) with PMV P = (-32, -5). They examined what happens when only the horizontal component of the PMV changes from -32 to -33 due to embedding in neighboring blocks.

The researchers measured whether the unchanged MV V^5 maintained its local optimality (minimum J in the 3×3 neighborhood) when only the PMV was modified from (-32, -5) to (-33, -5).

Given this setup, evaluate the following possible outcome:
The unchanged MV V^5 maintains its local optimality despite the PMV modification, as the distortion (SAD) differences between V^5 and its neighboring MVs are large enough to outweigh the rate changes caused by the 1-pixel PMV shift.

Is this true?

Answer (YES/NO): NO